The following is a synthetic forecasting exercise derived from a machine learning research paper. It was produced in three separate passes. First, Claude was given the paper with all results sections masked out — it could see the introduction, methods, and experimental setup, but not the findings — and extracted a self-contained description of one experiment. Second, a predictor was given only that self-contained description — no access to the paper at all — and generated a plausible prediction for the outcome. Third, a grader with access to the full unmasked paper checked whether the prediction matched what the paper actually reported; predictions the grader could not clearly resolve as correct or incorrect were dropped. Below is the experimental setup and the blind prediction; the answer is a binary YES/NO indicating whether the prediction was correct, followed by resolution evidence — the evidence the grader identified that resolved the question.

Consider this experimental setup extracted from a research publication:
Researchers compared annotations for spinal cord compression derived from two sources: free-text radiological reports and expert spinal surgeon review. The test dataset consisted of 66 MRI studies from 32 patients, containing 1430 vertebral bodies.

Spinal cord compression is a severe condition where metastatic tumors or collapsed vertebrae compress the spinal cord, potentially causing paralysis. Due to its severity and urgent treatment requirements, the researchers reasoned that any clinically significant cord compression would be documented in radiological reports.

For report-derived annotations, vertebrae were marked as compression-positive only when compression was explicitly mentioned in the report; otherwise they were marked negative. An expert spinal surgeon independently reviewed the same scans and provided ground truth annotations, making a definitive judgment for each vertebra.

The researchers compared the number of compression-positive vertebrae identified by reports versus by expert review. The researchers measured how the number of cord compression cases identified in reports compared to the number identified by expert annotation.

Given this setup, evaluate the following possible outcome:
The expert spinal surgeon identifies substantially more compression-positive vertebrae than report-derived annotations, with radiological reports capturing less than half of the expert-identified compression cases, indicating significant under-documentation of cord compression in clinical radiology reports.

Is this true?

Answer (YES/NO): YES